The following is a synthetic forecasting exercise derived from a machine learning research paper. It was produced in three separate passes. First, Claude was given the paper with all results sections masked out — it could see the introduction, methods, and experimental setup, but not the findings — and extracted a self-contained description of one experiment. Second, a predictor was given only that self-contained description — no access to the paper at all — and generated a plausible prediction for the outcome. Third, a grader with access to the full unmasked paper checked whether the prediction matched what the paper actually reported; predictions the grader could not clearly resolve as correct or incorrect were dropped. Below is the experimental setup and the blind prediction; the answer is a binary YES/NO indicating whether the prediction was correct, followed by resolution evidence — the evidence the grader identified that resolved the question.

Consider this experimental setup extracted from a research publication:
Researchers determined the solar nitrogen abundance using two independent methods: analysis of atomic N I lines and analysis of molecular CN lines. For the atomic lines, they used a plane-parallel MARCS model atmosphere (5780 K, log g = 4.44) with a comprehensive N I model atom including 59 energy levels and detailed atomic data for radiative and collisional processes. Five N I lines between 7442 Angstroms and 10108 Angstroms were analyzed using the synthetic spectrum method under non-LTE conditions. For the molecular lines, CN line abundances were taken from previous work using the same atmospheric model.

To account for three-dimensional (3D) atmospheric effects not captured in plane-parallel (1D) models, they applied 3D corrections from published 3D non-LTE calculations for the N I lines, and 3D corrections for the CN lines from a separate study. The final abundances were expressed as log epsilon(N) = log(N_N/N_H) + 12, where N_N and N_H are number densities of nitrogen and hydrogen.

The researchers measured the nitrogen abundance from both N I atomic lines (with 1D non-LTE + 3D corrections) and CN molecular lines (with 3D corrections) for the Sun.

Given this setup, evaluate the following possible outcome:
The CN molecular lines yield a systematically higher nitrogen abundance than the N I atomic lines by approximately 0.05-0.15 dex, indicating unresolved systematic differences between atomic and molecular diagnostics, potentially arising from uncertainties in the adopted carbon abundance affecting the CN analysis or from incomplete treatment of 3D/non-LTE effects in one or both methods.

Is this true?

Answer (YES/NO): NO